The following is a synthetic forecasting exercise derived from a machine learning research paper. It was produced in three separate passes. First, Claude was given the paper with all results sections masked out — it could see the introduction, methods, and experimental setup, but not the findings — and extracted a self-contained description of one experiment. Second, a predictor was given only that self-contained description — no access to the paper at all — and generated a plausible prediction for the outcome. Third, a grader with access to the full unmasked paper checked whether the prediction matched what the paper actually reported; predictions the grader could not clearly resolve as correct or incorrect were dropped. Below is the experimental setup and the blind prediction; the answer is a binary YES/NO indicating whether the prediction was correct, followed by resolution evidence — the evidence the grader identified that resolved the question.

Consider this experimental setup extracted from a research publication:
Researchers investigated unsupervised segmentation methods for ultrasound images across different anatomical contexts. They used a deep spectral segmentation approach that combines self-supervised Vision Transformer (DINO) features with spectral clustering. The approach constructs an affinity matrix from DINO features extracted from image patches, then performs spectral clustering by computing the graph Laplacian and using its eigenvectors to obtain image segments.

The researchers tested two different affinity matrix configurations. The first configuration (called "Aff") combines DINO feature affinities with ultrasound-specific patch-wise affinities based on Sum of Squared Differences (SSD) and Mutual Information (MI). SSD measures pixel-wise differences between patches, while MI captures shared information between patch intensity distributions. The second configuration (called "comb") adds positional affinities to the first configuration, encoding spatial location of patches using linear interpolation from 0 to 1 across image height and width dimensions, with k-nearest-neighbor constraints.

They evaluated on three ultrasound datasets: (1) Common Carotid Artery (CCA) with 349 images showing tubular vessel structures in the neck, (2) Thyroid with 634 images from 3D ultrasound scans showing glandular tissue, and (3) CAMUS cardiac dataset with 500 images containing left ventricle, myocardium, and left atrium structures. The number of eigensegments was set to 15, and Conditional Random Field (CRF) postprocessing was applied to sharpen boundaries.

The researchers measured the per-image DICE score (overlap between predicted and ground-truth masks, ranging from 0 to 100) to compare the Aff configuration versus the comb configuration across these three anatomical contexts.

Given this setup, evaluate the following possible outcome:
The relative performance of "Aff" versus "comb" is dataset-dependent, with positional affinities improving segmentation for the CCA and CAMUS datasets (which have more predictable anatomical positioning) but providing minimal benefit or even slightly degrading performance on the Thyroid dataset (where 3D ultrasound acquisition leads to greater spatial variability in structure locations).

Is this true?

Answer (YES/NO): NO